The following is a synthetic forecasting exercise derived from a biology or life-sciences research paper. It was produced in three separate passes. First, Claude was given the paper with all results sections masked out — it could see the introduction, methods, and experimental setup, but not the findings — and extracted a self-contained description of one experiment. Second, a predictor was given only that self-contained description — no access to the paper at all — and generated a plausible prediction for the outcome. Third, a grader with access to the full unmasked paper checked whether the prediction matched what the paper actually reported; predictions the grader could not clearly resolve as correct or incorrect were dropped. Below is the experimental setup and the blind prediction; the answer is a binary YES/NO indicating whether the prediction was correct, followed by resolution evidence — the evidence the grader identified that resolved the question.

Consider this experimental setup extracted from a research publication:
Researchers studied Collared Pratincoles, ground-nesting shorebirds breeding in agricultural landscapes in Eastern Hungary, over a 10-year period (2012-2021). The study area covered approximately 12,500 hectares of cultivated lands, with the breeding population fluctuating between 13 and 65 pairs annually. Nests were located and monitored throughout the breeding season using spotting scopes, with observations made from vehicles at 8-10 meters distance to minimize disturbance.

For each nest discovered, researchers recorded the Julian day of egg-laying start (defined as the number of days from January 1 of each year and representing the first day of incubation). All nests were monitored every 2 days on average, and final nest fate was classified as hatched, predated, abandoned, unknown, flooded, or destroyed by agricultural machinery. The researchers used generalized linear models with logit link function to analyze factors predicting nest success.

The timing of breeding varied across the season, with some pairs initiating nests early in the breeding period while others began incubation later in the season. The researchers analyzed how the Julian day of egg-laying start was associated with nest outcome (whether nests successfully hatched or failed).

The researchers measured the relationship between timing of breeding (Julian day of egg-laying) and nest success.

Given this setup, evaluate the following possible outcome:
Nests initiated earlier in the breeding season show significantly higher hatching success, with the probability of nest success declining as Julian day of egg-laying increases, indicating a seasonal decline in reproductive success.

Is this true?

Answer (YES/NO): YES